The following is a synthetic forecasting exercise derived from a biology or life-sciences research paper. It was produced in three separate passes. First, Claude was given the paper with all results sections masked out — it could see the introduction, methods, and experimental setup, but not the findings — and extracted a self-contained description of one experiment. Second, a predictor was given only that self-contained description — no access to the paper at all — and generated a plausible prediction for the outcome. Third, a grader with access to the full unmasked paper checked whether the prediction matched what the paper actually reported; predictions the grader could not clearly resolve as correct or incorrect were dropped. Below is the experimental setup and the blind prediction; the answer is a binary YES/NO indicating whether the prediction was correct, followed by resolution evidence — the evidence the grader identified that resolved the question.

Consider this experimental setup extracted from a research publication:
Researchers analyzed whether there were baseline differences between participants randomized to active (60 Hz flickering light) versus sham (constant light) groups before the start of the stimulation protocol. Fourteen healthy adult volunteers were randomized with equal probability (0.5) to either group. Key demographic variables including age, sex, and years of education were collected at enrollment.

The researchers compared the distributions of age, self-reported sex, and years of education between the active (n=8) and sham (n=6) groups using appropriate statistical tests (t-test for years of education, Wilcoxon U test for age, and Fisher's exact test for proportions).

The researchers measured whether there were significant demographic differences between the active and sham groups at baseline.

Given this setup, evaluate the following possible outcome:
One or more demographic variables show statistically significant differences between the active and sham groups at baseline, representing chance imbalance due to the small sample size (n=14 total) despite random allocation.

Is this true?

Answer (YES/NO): NO